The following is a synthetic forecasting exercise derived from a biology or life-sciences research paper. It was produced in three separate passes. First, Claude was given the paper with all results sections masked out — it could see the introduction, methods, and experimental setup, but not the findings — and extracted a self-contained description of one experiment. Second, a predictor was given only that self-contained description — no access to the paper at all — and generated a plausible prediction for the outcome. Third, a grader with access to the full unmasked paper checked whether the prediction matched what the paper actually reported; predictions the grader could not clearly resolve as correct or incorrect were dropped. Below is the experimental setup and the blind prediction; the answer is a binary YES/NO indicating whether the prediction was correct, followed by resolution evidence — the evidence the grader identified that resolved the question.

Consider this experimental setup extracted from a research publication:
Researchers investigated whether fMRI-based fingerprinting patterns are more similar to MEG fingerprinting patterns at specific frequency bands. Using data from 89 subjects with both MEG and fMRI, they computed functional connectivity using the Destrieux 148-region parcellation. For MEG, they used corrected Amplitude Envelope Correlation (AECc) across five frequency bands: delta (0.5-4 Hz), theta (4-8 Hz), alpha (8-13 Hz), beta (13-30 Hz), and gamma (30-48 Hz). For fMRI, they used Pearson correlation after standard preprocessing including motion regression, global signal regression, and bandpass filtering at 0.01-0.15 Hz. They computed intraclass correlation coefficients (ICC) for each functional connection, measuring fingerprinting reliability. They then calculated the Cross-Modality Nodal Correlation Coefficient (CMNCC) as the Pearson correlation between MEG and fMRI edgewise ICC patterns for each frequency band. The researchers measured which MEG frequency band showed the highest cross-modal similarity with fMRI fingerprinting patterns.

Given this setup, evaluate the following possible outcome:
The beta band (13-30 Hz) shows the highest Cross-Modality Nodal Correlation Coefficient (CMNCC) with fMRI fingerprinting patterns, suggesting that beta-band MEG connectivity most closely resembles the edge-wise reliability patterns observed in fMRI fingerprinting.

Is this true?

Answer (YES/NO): NO